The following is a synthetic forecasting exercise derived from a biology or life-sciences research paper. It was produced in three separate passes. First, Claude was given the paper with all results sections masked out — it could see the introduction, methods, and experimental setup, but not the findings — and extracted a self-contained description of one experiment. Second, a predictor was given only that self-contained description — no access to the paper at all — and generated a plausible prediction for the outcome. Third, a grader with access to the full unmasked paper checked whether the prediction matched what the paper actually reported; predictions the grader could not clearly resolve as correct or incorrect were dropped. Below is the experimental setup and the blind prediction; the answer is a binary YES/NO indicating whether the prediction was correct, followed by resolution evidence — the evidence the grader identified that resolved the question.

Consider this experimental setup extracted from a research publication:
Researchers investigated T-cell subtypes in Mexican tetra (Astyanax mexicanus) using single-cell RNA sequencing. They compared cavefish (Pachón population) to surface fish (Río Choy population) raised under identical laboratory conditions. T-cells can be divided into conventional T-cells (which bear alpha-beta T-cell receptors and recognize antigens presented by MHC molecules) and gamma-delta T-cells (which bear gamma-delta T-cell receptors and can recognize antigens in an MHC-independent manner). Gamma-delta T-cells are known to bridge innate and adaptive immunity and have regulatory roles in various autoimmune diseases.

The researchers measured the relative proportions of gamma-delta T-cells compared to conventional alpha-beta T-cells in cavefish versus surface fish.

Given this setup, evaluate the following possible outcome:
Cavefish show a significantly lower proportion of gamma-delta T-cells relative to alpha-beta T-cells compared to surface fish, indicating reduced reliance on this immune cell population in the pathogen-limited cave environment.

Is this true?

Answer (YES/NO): NO